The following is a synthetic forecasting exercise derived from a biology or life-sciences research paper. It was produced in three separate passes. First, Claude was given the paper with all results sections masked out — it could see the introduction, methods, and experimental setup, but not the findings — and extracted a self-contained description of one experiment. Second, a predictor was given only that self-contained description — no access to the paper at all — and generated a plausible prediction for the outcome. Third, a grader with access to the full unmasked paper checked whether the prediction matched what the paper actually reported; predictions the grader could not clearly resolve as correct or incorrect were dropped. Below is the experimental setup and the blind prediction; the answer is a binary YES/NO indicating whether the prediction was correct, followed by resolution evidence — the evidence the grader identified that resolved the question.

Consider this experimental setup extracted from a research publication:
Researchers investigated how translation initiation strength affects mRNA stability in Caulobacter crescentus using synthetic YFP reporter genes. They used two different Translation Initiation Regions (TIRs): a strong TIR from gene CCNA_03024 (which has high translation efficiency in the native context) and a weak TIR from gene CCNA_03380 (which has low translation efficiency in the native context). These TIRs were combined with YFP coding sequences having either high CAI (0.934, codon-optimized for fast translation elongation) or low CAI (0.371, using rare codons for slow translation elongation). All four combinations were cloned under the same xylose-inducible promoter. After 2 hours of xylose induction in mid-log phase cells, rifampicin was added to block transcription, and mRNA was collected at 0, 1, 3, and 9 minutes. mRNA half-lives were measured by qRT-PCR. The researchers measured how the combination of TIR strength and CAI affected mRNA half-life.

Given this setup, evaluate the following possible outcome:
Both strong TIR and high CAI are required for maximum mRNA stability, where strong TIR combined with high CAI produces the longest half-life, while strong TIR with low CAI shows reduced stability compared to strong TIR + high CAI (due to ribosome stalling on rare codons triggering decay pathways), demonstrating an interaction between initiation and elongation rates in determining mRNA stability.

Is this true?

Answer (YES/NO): NO